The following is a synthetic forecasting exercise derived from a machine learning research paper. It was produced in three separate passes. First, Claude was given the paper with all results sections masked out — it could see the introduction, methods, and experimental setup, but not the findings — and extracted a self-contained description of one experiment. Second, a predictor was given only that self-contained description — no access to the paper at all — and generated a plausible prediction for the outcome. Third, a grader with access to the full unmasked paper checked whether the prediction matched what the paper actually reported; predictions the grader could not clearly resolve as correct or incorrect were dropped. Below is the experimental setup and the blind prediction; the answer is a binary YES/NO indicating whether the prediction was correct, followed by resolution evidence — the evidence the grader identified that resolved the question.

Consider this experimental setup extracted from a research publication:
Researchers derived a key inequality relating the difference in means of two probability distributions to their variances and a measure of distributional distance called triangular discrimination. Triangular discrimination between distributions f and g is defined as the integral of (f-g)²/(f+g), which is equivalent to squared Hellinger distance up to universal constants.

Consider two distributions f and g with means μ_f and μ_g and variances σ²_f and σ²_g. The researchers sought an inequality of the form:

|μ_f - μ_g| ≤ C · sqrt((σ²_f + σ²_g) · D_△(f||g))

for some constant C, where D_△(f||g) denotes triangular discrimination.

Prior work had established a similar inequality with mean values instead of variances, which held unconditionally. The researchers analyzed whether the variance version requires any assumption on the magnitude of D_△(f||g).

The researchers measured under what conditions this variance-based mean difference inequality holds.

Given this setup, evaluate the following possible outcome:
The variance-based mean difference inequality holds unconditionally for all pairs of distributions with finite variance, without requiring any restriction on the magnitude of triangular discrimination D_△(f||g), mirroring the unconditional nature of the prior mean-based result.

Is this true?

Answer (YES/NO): NO